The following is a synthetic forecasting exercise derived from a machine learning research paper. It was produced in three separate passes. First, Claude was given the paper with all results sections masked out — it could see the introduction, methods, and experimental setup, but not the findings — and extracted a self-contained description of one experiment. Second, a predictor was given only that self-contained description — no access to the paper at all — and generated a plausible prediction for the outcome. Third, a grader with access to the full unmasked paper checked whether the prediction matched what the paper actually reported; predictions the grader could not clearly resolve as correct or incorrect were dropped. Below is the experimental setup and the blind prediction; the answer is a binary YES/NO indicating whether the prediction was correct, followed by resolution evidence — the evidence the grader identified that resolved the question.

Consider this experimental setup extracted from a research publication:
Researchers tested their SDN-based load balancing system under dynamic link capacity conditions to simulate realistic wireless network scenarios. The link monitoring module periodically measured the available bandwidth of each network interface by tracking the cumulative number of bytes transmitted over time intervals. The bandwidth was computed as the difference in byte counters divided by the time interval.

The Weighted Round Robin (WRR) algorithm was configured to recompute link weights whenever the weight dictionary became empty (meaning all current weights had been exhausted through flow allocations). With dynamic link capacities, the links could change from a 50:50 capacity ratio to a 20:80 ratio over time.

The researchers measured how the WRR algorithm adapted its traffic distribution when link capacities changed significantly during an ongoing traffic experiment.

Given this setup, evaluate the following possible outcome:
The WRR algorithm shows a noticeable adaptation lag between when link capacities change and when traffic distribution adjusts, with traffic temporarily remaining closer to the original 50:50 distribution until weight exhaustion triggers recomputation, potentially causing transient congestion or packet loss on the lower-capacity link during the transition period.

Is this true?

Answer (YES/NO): NO